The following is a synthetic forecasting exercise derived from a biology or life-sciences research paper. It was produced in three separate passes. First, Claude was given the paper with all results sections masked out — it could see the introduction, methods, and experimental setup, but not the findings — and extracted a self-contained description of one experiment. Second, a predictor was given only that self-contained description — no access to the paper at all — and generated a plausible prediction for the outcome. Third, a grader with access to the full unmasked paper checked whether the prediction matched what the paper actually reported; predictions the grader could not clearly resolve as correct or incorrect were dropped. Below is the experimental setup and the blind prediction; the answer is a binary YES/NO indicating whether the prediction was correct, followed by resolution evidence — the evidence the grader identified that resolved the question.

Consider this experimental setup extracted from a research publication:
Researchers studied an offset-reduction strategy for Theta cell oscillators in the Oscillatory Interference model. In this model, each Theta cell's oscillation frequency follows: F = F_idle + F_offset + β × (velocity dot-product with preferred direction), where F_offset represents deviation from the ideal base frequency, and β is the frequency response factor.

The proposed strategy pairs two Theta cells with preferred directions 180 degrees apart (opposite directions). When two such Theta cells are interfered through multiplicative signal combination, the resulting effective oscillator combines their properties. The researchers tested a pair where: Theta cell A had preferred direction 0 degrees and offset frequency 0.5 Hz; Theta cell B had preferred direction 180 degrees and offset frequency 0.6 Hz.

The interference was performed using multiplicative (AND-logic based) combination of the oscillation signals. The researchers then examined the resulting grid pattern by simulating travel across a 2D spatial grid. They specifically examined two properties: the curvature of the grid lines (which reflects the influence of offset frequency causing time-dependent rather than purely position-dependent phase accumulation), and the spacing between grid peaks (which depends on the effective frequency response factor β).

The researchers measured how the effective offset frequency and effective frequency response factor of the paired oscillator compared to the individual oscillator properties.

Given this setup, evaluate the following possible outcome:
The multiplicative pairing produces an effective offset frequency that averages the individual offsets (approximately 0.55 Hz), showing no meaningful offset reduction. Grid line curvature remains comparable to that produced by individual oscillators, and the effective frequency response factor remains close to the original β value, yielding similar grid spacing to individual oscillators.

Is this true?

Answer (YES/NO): NO